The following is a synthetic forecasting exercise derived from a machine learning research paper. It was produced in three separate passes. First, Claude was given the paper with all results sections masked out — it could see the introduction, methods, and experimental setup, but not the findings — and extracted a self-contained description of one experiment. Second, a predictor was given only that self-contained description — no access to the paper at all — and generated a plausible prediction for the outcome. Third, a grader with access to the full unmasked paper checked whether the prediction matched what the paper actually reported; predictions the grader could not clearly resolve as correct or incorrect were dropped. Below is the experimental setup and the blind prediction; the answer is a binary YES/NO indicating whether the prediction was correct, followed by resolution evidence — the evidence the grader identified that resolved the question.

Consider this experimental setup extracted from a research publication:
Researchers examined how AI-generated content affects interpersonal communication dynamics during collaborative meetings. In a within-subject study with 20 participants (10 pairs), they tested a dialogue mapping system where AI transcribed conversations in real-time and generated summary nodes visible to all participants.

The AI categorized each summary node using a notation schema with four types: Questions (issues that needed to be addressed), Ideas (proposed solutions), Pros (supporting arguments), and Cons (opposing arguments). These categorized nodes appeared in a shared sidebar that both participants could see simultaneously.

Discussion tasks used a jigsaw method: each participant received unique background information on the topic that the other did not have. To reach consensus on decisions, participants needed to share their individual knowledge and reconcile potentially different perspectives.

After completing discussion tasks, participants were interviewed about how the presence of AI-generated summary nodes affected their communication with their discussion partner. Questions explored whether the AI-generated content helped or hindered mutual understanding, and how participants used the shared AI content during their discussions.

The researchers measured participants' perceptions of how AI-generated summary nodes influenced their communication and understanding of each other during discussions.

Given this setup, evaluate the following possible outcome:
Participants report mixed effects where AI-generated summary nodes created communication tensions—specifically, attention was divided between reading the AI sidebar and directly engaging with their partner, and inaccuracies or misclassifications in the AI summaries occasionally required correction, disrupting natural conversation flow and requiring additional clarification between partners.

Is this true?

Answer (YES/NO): NO